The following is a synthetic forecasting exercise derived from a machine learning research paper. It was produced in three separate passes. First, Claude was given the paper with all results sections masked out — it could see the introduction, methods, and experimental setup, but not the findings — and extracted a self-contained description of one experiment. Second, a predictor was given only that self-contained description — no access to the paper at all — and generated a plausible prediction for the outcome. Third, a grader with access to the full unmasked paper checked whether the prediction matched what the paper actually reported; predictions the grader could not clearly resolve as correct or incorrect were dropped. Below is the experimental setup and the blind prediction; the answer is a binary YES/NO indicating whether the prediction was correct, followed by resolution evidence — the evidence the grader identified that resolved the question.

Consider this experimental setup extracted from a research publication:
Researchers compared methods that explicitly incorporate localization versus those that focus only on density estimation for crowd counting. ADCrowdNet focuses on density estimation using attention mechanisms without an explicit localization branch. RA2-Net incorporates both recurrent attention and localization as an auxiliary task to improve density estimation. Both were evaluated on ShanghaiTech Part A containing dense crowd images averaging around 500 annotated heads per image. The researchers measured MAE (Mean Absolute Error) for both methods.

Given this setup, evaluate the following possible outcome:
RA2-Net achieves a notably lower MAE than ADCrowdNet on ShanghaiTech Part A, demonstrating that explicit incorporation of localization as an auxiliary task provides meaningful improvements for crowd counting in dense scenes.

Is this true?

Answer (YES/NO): NO